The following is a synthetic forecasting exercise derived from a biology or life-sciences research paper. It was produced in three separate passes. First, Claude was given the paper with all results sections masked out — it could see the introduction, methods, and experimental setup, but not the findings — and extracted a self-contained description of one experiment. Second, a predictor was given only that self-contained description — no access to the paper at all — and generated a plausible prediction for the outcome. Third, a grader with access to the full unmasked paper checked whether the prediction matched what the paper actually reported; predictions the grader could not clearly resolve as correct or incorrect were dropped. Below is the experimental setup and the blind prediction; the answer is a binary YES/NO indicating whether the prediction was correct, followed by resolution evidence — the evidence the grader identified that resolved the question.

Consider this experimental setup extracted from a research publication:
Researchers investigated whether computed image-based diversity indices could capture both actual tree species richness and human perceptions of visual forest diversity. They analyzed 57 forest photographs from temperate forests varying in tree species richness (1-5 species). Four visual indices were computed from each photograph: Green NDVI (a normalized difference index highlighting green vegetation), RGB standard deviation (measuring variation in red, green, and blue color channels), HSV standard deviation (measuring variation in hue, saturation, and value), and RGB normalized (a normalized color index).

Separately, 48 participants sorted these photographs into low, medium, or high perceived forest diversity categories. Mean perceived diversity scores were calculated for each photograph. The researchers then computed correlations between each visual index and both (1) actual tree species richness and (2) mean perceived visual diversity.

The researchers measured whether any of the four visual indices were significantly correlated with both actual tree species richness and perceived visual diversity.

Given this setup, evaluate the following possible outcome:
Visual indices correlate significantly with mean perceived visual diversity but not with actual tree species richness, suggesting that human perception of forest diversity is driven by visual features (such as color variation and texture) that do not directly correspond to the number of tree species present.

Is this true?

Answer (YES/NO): NO